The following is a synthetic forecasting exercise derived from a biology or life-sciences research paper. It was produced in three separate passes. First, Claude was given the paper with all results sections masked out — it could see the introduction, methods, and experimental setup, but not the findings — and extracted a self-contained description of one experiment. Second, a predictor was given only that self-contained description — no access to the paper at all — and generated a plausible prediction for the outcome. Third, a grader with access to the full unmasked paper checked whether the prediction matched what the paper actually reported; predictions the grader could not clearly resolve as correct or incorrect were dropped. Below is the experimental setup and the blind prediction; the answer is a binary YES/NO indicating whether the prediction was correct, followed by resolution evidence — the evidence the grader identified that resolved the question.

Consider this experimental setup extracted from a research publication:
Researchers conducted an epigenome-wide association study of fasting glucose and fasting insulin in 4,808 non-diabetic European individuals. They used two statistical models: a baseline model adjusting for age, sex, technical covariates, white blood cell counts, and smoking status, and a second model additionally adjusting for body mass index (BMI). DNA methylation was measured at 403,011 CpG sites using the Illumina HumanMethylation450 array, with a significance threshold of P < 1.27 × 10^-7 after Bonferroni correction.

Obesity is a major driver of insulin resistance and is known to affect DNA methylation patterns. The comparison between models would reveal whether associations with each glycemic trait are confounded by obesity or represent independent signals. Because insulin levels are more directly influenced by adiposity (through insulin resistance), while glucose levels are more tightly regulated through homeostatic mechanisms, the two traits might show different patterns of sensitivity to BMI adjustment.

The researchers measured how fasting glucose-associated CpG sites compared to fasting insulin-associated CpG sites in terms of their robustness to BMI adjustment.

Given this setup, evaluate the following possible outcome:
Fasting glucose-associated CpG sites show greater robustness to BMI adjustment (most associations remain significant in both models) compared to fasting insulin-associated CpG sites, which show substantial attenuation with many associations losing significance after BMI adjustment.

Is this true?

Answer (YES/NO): NO